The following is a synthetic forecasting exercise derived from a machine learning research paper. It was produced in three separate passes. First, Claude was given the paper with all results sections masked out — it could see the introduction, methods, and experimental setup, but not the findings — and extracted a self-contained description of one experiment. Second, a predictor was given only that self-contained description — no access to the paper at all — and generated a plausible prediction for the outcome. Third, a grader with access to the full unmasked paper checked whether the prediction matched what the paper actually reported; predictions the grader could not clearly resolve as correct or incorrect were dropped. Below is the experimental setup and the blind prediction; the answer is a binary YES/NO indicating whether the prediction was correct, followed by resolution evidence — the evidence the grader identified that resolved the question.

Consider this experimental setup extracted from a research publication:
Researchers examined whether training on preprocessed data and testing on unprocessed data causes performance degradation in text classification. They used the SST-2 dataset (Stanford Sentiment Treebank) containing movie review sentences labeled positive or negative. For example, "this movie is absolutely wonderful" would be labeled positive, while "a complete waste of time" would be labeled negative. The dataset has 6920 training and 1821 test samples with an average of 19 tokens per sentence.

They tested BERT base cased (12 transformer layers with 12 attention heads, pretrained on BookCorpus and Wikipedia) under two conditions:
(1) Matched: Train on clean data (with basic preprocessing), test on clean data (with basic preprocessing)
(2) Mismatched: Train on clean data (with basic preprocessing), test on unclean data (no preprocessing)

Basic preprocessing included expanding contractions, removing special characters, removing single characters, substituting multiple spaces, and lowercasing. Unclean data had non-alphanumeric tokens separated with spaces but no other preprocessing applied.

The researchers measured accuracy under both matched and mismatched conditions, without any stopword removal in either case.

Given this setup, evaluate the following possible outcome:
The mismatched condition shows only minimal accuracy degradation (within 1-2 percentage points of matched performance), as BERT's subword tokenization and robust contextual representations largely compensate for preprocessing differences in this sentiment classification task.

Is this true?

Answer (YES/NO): NO